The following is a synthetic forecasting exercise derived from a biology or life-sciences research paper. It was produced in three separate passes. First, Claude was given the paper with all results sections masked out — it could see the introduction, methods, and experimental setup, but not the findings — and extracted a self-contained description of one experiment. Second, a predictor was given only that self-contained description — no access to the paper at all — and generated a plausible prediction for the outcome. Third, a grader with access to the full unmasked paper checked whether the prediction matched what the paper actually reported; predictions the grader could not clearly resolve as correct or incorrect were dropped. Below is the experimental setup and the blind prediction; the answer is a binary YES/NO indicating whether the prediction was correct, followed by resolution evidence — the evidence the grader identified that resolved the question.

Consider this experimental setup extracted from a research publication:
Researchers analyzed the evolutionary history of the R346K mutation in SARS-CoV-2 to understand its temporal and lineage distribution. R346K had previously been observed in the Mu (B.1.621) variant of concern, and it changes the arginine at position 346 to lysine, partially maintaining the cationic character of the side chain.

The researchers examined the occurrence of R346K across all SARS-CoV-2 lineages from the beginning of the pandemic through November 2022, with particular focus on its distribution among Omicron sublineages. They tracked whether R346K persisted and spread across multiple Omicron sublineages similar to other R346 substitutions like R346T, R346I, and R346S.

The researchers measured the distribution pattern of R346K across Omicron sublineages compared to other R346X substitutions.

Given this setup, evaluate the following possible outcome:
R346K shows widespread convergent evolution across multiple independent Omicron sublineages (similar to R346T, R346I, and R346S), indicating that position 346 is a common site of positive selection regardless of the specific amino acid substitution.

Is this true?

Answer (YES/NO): NO